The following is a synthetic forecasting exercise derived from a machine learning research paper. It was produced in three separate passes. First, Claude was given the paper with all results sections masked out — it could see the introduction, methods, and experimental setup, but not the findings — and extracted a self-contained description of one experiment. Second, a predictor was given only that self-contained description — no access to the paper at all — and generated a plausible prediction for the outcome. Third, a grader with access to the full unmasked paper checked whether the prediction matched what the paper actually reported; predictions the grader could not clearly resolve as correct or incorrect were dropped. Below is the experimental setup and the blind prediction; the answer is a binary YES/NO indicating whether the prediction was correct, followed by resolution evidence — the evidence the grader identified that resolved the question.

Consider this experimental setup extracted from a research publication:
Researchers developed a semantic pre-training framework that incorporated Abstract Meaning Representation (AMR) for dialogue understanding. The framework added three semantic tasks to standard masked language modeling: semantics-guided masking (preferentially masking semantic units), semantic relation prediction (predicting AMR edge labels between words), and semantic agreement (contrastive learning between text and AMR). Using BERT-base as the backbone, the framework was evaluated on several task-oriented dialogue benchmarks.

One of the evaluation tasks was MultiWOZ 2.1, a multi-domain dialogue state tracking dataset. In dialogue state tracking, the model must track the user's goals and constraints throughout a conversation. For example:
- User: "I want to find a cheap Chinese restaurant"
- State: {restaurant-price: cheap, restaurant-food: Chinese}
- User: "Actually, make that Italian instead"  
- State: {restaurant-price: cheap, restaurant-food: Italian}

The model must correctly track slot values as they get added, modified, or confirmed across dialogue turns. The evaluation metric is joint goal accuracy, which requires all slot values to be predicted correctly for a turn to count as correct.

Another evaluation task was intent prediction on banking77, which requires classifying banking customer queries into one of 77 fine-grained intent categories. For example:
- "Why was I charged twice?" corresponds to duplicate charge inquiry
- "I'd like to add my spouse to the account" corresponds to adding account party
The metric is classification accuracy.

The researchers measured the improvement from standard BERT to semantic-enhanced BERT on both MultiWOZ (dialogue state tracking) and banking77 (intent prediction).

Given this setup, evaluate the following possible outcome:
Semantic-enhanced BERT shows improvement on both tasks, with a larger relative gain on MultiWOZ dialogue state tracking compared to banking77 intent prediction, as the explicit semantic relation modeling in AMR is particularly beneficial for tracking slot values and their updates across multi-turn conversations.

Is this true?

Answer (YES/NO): YES